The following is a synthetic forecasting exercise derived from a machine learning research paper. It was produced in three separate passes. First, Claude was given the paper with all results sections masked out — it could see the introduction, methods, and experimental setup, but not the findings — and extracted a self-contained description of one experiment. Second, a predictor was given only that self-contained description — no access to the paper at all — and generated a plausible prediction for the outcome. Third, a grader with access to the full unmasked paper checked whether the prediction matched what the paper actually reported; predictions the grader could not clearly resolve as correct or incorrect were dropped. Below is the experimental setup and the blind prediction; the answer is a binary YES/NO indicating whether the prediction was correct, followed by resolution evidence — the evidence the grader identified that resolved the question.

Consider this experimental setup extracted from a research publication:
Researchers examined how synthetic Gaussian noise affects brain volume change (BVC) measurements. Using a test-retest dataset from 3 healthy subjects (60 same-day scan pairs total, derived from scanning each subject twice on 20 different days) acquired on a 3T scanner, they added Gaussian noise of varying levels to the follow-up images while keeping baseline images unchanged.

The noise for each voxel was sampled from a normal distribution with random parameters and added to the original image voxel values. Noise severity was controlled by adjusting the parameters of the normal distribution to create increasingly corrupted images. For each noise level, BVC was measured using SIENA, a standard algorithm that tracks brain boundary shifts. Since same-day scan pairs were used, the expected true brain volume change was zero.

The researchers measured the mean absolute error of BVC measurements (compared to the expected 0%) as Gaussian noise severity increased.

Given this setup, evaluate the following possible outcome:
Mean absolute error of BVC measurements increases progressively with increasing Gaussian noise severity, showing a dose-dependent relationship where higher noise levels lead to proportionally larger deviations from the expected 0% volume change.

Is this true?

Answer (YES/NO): NO